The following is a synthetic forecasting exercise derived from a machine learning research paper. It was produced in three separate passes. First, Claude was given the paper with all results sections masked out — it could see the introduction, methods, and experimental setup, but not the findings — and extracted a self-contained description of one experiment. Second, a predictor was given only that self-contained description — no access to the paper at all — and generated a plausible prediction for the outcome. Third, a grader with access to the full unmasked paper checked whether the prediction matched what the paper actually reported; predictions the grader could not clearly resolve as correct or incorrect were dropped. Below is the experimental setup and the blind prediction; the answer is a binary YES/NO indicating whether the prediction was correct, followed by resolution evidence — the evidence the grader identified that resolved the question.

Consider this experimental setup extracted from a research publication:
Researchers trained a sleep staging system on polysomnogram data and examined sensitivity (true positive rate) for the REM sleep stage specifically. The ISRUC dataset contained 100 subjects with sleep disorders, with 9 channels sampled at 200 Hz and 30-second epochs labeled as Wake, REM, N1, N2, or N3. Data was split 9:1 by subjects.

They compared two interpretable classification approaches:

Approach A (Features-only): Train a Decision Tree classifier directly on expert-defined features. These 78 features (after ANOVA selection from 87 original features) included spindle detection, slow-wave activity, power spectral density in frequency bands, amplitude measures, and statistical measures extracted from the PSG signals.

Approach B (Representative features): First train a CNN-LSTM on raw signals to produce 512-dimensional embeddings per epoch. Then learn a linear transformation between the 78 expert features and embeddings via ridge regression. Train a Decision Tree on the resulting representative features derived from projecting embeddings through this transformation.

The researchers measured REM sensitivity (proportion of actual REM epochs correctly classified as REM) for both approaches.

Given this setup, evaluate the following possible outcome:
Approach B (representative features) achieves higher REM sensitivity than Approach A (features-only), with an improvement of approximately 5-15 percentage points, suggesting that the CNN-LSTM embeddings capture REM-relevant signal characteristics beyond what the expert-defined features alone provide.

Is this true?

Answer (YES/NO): YES